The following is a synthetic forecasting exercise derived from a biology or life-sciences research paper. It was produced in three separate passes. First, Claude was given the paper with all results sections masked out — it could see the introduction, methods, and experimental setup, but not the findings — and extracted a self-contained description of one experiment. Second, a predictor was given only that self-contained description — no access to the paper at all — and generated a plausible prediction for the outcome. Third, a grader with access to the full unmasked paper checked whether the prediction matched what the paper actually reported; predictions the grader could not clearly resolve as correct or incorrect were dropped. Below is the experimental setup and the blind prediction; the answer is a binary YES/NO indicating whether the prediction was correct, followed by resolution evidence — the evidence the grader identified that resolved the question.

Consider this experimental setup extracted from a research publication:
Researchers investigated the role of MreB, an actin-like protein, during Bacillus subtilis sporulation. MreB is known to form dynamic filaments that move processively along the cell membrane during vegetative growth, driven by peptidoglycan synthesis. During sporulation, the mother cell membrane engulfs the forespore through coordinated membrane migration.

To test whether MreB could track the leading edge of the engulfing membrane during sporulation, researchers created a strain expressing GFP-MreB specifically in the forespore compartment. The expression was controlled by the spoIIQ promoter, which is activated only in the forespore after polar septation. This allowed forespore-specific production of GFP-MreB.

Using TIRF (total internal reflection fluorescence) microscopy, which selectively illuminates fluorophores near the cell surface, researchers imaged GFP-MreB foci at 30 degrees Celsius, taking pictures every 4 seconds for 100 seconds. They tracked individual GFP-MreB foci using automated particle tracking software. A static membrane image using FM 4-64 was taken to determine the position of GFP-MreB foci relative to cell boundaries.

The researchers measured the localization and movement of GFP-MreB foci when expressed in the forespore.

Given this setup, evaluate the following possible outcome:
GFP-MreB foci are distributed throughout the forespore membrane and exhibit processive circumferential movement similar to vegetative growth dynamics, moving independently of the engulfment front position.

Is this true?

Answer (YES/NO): NO